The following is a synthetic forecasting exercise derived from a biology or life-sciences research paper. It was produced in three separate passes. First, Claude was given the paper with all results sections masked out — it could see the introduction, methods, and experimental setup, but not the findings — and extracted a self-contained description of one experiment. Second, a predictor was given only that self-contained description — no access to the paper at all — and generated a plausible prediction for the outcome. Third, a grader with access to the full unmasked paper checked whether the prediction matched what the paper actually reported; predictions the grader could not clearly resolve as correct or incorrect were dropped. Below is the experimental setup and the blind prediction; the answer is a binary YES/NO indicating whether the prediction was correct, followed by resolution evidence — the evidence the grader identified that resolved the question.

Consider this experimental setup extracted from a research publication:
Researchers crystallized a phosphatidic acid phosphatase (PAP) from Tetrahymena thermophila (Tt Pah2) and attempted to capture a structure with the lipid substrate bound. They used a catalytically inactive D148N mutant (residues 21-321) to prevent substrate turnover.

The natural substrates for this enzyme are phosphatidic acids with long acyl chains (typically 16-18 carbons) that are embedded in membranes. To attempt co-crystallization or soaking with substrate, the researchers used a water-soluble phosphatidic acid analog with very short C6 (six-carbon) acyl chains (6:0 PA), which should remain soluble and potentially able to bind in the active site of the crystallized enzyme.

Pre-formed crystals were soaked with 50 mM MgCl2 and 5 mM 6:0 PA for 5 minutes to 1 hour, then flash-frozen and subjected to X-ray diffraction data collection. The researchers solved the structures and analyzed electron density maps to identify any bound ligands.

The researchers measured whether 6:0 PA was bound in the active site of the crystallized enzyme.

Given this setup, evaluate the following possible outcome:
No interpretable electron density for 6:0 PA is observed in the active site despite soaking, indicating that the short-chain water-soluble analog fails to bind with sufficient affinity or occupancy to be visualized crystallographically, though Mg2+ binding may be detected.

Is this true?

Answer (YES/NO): YES